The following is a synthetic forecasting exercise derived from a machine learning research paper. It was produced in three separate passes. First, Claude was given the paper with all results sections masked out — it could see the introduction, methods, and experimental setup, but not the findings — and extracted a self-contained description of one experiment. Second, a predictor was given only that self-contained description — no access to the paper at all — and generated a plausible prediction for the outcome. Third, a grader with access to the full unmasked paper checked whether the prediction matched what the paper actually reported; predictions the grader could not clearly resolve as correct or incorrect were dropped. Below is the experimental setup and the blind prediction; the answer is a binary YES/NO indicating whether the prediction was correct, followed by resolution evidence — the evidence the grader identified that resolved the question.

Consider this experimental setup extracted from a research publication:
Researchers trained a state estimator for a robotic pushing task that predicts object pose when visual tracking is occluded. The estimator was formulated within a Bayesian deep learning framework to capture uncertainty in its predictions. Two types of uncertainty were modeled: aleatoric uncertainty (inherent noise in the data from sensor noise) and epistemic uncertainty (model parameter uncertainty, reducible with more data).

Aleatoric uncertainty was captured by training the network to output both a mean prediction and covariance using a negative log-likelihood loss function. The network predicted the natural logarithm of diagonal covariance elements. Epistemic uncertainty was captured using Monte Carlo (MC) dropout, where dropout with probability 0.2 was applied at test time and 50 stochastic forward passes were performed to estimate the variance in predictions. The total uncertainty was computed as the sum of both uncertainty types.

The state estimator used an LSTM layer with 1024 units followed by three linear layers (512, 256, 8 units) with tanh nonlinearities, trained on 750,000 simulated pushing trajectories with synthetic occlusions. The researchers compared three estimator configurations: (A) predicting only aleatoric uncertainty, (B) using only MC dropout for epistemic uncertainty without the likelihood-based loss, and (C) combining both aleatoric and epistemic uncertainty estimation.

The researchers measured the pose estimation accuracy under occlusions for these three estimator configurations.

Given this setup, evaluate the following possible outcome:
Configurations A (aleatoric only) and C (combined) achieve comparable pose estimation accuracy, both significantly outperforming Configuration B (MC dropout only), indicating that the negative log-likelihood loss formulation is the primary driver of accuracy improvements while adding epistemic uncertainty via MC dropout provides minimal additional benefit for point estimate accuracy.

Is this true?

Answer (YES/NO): NO